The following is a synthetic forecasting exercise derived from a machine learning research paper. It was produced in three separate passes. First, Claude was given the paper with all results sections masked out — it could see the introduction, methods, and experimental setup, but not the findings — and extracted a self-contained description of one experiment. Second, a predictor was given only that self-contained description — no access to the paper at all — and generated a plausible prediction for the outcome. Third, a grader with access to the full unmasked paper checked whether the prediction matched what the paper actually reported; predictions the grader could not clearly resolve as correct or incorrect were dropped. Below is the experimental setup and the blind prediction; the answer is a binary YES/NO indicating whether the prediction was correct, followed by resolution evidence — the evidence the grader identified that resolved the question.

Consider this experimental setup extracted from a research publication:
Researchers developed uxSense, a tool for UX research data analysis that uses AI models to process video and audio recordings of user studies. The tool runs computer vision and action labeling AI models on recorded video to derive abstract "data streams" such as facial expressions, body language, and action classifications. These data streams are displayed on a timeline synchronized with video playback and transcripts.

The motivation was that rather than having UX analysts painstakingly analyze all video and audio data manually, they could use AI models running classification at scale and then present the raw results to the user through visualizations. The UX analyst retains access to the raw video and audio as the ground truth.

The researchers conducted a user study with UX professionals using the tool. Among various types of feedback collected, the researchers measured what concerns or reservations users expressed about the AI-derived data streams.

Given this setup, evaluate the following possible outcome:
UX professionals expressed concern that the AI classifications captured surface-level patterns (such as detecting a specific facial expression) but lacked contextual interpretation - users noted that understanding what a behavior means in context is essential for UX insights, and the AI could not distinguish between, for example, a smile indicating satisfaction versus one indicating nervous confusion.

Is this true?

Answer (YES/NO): NO